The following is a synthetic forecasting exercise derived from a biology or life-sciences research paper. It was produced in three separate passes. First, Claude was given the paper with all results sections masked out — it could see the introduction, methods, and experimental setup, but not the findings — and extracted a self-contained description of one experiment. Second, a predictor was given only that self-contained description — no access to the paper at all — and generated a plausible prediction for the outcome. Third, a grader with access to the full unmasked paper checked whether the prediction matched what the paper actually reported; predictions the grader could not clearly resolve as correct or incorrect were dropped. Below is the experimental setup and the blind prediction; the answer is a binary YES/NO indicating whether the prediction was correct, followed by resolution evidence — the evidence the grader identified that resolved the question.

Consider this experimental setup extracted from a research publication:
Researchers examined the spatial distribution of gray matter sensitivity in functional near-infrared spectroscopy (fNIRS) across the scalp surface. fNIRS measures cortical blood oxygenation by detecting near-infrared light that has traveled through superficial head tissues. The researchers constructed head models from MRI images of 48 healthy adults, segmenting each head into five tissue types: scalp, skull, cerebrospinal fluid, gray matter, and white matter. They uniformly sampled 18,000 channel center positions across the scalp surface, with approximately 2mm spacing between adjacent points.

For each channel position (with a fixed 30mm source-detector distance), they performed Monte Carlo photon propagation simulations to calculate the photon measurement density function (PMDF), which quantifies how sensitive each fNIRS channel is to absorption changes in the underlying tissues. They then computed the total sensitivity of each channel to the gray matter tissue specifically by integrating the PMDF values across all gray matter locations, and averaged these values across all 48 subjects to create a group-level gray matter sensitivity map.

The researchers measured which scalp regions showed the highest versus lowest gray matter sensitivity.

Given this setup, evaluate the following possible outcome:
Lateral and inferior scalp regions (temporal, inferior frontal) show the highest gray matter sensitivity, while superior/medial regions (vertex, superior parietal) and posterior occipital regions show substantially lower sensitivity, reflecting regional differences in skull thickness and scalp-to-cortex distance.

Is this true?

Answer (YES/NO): NO